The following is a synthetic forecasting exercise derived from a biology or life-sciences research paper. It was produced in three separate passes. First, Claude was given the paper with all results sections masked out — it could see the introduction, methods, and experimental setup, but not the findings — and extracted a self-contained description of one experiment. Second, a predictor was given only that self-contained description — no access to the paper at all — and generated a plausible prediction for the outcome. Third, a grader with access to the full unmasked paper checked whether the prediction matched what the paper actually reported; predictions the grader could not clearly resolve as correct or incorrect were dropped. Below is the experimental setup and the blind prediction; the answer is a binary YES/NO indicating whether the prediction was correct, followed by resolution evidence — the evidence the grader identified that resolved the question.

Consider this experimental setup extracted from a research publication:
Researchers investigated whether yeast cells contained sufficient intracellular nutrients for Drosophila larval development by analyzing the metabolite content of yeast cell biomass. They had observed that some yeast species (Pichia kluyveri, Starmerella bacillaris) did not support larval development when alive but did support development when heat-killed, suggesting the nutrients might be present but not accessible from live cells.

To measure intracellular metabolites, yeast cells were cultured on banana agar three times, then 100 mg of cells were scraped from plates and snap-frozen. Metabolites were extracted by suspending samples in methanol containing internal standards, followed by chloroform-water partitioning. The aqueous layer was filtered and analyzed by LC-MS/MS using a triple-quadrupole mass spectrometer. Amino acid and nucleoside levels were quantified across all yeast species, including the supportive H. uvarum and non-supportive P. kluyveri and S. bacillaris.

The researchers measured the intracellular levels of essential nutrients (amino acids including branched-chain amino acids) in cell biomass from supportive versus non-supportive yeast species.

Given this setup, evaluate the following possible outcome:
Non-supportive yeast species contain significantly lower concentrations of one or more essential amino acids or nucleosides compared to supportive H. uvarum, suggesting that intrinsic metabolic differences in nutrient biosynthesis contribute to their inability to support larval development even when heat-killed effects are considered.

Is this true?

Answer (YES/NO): NO